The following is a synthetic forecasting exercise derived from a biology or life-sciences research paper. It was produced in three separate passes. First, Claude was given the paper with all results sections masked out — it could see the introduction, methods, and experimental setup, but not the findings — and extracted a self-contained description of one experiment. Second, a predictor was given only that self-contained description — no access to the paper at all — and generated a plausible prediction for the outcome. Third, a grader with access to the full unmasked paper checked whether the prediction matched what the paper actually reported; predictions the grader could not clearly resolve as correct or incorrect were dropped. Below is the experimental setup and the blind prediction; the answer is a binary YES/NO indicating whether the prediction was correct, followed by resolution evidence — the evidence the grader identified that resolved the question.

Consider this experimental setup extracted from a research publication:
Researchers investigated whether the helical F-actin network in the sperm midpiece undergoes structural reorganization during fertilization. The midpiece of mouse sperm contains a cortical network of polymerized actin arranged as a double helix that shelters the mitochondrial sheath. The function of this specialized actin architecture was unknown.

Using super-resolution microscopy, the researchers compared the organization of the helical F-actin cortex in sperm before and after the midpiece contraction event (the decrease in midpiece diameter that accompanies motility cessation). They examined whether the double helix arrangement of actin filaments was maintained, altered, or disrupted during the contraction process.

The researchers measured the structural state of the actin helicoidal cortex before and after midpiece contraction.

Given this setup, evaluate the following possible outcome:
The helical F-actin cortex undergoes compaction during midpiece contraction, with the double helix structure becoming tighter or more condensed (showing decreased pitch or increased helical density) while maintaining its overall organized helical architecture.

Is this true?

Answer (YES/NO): YES